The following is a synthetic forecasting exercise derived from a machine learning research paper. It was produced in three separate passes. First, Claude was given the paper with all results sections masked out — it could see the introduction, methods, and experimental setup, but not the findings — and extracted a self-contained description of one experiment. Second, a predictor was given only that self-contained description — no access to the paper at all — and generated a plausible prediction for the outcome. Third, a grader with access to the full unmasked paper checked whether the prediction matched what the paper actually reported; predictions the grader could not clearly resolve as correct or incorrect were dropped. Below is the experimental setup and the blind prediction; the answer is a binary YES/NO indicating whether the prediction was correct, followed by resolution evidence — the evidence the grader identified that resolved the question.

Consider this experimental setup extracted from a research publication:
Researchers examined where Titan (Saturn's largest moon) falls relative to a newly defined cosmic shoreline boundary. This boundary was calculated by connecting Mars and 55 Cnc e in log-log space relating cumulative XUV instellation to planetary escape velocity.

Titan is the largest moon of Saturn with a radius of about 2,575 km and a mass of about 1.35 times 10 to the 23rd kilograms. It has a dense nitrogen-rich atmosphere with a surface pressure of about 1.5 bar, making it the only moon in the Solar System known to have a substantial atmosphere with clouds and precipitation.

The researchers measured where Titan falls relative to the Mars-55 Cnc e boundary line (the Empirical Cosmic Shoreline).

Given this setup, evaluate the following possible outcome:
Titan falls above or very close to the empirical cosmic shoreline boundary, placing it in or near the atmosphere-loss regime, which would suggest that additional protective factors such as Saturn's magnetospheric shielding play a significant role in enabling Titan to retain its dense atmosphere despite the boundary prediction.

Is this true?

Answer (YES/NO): NO